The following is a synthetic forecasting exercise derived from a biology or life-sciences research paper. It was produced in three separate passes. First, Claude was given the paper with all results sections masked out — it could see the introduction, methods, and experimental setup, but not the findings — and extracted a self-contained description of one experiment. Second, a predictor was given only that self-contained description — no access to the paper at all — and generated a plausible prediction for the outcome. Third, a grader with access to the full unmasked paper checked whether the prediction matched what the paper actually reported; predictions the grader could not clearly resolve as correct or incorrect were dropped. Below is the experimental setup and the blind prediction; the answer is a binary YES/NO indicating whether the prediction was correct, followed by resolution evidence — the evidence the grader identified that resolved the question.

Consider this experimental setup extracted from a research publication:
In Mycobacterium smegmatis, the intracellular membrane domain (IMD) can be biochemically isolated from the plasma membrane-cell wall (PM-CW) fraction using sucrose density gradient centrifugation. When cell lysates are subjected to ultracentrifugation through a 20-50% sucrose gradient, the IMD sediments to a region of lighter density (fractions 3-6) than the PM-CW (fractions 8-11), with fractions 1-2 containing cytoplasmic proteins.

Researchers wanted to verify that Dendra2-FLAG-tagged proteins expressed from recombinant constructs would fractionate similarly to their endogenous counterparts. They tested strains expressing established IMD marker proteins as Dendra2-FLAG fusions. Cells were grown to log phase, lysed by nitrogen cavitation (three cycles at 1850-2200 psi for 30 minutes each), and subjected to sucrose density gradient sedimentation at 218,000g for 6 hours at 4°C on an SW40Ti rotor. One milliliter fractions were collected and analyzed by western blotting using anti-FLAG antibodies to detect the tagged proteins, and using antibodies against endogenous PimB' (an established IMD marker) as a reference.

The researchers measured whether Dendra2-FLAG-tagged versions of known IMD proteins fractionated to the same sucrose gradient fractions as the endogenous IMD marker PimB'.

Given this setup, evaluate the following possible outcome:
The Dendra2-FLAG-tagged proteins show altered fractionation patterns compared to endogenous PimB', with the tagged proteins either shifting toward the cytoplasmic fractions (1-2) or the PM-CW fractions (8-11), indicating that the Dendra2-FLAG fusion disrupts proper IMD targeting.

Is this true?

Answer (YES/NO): NO